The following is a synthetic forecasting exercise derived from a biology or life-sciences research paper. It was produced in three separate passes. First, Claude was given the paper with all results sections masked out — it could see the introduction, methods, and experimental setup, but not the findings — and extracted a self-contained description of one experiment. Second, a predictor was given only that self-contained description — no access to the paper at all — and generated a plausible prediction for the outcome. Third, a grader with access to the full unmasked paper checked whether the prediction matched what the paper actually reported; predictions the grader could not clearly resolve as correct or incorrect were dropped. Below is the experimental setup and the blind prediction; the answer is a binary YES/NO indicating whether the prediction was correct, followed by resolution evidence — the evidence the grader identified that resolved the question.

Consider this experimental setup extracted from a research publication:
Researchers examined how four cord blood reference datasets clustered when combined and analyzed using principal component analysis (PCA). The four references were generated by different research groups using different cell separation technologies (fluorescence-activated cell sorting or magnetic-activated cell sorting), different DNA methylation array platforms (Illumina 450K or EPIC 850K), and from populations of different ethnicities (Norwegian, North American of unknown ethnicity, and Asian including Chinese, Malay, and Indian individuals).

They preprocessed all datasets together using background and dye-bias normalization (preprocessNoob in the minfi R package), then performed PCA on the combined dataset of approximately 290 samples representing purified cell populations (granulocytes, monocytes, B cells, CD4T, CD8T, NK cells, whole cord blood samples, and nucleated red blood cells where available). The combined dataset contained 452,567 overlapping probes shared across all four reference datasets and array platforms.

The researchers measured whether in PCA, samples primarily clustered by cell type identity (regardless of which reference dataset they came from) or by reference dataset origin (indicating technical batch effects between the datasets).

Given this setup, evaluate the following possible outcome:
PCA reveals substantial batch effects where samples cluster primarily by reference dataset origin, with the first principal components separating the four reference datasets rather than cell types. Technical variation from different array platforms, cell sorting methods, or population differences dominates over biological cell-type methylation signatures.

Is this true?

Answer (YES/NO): NO